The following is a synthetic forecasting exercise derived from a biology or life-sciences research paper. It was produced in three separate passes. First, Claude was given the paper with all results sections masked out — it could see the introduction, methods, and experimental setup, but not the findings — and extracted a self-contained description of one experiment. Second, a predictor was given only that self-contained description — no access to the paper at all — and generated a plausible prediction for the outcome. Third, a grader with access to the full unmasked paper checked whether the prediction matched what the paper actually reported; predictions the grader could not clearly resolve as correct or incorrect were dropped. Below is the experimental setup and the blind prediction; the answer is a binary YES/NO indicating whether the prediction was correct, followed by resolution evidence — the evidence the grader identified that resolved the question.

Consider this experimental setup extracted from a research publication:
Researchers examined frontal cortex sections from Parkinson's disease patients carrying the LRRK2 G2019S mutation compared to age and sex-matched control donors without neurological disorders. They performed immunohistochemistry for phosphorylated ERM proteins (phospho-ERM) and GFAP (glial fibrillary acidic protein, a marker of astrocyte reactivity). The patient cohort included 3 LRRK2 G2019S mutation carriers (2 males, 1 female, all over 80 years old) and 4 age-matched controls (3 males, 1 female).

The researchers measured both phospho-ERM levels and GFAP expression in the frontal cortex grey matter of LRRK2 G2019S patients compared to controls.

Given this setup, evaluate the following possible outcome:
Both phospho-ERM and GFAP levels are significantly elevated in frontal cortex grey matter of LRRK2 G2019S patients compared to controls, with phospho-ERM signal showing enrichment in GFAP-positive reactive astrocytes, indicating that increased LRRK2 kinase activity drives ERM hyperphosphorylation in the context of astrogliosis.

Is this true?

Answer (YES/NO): NO